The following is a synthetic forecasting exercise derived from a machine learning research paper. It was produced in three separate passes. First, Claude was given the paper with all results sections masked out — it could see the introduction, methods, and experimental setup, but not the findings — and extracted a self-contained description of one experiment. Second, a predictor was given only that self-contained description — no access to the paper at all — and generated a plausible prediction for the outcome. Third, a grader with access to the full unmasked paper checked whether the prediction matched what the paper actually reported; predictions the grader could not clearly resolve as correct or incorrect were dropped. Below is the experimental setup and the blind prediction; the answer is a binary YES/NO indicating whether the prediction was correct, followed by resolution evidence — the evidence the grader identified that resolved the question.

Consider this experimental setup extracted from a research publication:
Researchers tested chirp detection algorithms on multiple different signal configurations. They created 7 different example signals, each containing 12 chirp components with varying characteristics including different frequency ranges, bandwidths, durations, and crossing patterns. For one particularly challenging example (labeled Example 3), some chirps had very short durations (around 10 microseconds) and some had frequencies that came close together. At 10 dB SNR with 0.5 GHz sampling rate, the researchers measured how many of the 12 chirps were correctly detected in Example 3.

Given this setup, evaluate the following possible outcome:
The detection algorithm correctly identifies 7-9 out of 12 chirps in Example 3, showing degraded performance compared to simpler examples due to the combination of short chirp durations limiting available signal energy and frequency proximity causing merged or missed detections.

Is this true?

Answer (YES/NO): NO